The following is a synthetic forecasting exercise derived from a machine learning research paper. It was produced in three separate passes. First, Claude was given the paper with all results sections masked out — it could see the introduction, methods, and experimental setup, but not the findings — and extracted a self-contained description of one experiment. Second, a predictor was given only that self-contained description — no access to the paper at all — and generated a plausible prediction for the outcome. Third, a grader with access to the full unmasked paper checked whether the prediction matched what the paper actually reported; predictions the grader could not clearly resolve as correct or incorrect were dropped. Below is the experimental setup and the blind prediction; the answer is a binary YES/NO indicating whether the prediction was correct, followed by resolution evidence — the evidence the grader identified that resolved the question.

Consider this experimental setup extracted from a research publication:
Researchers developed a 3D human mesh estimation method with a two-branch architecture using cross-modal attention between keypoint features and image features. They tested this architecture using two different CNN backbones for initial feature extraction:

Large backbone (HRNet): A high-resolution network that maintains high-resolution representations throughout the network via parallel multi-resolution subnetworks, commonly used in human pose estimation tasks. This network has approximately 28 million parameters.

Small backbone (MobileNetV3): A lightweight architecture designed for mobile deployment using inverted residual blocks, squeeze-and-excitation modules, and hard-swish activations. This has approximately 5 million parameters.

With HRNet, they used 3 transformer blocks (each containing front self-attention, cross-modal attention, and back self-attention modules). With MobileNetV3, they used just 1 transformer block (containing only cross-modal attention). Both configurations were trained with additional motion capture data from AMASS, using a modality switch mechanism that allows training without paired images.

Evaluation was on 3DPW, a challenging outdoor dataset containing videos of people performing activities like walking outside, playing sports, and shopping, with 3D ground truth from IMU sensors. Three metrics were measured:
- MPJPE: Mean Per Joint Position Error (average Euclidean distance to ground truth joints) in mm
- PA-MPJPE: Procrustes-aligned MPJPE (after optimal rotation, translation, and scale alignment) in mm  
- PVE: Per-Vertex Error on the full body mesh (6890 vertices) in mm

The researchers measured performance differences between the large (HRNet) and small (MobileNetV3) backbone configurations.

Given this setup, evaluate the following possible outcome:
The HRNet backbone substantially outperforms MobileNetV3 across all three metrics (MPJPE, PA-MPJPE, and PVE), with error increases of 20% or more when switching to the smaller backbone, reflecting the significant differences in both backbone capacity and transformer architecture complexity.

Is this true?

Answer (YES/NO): NO